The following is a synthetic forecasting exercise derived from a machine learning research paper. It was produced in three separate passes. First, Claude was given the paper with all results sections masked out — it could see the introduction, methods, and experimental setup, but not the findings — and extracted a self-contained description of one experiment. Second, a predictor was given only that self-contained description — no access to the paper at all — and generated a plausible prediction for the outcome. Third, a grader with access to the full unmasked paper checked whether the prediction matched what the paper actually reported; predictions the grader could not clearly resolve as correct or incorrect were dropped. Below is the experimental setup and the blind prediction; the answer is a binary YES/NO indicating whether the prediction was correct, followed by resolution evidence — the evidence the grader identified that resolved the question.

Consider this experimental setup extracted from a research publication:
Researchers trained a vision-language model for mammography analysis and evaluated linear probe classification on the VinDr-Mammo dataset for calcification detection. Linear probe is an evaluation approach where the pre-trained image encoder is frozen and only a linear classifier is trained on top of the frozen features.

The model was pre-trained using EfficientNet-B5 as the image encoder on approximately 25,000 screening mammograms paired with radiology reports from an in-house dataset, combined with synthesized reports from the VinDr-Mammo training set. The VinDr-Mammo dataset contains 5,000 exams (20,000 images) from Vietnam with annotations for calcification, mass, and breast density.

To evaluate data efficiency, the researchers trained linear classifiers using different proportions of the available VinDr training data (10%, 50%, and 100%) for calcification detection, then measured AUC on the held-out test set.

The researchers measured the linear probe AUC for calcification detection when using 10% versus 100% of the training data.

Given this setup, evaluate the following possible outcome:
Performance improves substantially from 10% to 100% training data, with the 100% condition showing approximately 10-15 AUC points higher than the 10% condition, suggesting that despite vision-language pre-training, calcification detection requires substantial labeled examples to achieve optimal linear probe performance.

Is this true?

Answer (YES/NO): NO